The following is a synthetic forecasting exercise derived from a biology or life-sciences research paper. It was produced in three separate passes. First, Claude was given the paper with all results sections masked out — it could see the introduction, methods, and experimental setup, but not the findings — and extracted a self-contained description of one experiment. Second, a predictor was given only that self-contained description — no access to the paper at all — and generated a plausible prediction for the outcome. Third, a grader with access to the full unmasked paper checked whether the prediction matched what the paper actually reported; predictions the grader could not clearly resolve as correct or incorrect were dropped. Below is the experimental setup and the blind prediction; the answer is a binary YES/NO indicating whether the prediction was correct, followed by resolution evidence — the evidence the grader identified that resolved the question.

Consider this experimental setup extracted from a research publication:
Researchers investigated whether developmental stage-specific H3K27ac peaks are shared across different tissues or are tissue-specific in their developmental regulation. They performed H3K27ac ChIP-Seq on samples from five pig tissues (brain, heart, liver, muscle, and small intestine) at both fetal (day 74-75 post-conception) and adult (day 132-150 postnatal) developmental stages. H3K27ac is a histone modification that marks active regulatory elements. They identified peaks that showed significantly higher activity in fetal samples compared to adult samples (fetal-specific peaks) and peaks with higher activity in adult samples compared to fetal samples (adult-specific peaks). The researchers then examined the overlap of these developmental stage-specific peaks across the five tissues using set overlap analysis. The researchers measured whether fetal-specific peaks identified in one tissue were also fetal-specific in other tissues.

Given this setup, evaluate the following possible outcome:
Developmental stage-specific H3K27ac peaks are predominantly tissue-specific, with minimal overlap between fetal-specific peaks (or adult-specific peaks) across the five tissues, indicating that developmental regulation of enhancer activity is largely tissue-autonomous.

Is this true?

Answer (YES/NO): YES